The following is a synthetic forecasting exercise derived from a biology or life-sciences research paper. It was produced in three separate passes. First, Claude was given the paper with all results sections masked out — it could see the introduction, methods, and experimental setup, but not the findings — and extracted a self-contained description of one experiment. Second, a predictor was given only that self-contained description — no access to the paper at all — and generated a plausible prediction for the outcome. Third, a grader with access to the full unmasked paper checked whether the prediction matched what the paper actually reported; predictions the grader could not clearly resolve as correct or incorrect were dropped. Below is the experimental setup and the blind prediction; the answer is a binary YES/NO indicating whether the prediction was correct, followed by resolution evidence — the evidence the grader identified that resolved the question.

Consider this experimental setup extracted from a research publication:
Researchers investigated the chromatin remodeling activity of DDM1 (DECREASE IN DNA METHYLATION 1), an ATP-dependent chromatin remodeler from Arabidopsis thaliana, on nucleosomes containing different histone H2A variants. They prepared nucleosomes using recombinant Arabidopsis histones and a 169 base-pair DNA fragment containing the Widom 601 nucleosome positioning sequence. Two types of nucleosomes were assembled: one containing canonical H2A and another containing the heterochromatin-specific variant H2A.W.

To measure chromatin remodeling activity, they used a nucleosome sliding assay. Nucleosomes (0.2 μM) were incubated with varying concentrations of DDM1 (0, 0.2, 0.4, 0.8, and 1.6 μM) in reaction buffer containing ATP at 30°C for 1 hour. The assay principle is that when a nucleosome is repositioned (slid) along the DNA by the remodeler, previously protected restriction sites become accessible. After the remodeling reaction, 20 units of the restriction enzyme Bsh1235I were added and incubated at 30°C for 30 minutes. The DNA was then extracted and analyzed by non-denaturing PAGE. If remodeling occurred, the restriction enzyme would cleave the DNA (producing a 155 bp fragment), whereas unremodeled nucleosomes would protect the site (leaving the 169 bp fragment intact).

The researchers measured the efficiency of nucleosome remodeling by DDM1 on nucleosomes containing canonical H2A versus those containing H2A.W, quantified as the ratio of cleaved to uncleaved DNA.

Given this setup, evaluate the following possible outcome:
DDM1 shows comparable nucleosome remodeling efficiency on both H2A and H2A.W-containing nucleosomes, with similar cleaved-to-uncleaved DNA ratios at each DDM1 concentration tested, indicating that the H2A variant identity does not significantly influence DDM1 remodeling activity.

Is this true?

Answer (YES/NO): NO